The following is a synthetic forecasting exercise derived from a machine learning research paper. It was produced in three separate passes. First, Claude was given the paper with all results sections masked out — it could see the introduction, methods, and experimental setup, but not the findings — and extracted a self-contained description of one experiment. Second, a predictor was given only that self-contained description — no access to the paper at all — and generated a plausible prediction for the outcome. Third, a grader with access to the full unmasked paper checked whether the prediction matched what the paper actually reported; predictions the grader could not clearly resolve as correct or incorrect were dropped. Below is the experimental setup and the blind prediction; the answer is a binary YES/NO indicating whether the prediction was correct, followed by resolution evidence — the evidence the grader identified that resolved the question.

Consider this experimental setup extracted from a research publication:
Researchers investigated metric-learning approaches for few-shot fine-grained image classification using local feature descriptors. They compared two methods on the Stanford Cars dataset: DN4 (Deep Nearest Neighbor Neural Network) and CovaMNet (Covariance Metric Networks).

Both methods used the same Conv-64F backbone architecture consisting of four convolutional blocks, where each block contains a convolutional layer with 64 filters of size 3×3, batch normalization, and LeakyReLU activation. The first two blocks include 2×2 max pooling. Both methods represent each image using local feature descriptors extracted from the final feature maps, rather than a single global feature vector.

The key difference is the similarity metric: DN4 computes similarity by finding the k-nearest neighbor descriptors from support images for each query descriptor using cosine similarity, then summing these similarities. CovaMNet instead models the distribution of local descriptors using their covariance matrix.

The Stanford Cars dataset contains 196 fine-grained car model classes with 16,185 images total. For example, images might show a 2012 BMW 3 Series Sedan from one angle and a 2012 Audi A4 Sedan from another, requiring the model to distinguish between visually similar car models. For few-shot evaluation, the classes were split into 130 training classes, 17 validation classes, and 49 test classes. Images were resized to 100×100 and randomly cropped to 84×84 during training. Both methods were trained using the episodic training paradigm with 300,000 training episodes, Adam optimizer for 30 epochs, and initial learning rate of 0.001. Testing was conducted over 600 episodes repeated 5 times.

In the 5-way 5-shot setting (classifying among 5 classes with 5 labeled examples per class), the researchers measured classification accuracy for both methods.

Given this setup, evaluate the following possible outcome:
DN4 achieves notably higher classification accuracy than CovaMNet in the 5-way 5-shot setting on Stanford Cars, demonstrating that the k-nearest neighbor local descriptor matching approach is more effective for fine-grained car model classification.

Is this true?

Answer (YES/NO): YES